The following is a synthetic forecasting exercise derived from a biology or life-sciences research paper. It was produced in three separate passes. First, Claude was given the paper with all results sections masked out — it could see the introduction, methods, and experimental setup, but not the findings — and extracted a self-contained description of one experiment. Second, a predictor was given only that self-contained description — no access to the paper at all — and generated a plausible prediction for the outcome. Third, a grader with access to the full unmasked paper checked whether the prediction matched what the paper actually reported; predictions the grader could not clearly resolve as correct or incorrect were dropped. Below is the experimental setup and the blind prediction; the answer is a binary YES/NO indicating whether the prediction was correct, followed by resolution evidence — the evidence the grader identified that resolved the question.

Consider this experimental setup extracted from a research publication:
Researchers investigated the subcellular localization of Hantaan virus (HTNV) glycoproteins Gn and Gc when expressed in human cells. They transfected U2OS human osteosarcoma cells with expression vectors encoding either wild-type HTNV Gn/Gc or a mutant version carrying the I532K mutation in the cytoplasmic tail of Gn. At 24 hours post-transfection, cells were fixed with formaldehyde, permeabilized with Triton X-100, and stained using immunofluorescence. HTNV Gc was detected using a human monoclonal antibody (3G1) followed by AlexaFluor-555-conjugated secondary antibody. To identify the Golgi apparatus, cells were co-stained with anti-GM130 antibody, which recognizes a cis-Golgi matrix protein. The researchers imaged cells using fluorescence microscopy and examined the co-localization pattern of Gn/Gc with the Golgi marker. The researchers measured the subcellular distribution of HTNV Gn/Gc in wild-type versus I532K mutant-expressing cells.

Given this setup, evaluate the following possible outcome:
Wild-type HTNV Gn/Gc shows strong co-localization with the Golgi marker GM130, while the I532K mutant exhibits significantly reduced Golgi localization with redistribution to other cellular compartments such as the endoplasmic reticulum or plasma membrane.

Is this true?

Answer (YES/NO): NO